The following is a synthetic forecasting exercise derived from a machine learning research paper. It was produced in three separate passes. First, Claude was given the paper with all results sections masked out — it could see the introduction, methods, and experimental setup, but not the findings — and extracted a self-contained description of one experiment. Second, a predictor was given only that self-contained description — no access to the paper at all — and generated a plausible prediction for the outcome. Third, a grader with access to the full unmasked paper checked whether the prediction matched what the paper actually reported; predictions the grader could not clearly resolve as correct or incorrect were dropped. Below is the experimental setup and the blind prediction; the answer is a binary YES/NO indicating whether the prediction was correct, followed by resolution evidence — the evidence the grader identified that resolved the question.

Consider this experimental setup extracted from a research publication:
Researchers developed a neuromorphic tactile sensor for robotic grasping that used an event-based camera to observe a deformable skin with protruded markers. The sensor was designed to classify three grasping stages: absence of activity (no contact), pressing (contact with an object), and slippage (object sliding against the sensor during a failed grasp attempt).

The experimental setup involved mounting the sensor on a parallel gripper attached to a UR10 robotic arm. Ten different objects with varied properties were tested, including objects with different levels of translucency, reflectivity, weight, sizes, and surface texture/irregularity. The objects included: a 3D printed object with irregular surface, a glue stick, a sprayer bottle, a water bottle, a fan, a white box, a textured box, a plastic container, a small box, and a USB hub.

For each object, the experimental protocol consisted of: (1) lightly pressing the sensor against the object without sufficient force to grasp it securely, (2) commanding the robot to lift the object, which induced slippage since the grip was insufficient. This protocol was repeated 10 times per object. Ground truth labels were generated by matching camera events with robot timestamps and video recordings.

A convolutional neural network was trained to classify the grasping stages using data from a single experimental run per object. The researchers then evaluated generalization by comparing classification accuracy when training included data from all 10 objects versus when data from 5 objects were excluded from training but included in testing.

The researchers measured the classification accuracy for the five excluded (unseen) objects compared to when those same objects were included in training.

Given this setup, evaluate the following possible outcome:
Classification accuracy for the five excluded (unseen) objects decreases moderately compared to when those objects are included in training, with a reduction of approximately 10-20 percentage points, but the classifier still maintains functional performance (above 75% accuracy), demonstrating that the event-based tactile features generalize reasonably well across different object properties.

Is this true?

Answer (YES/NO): NO